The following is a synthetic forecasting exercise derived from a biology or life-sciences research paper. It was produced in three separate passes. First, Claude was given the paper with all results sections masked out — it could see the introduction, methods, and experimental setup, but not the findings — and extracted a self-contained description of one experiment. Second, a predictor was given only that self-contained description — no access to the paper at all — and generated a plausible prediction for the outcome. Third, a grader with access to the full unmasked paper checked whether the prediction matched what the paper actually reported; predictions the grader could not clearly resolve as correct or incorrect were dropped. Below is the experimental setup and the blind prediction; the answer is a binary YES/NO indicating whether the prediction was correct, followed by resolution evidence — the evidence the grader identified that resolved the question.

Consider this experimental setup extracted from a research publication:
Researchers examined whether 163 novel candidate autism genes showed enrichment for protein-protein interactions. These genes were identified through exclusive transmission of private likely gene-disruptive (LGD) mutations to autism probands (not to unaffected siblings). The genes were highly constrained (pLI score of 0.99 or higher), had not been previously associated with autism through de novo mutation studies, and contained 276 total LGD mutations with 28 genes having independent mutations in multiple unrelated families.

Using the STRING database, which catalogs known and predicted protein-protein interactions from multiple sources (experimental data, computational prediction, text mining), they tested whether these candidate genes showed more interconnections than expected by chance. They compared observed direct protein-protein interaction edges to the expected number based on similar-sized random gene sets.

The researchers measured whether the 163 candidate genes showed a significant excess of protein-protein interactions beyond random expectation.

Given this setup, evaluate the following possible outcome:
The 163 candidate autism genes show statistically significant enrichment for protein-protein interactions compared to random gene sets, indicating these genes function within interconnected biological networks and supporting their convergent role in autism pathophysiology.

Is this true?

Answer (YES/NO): YES